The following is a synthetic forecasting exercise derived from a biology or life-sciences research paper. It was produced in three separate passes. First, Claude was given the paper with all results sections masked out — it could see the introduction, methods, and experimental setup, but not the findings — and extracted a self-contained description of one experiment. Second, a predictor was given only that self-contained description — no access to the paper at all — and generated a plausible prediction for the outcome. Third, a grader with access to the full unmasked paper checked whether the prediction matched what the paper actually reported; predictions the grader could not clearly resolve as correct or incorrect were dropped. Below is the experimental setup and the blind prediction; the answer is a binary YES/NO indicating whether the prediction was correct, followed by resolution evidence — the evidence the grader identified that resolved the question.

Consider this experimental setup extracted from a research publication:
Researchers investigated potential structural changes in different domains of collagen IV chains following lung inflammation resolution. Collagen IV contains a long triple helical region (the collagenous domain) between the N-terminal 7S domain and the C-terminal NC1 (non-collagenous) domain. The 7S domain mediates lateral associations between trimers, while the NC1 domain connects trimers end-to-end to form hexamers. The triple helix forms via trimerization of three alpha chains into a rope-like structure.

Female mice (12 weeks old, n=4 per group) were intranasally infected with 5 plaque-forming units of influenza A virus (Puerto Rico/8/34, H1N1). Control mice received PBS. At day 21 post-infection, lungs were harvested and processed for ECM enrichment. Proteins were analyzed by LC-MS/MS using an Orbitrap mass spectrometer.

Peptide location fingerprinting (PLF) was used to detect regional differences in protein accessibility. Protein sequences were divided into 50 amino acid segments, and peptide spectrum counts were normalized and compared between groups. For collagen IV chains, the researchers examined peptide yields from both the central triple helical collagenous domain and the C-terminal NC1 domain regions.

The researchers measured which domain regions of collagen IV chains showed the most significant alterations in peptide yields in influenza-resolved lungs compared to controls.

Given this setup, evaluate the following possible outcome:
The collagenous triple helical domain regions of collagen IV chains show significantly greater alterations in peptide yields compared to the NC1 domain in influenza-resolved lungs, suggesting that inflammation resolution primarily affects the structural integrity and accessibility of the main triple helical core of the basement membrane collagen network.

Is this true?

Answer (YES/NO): NO